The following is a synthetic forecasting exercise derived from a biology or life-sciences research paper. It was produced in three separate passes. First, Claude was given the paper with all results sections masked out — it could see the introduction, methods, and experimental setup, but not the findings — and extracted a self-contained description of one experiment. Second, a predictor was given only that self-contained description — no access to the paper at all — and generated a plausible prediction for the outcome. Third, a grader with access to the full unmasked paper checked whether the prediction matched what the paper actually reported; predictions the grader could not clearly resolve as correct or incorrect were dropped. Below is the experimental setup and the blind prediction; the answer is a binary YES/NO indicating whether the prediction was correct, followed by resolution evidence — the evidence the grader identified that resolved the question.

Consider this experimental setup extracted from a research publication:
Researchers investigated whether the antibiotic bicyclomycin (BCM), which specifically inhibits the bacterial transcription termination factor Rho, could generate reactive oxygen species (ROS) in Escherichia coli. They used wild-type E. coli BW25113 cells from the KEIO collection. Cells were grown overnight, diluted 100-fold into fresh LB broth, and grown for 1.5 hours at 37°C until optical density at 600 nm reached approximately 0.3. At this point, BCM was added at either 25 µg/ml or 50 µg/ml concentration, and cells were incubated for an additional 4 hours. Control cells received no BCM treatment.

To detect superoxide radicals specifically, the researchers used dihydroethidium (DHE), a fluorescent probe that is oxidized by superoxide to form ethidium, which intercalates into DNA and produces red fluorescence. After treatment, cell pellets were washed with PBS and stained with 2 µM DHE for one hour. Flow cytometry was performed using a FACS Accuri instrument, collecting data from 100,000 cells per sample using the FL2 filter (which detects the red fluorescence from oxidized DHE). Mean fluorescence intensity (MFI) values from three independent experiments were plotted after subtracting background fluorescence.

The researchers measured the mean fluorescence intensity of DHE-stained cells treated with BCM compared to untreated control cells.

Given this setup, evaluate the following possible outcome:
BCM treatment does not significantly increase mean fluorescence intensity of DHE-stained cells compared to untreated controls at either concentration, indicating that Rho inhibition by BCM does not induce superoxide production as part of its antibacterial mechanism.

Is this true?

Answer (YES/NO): NO